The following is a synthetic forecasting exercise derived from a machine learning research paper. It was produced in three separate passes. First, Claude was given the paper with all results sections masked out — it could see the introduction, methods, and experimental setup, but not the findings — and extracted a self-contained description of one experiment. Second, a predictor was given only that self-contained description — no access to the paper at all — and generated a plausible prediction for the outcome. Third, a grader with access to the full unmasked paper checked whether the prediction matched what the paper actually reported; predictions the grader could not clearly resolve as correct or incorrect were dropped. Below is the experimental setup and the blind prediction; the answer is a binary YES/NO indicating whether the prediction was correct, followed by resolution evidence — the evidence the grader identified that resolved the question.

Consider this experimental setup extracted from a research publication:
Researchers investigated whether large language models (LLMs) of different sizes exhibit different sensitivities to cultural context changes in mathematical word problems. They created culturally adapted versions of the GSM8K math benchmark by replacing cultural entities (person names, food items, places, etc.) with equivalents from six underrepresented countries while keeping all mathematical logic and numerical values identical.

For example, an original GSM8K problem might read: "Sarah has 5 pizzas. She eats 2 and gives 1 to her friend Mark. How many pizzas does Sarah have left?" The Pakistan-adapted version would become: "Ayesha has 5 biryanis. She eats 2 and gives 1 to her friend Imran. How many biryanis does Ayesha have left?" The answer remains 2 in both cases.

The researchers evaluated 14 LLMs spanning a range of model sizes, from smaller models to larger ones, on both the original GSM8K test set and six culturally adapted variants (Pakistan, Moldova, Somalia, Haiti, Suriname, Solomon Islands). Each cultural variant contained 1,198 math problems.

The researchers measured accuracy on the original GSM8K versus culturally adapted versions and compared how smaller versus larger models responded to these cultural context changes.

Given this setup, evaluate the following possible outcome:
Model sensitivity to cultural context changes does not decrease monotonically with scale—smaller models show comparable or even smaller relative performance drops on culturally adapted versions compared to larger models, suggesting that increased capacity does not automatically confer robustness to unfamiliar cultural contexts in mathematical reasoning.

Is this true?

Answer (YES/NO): NO